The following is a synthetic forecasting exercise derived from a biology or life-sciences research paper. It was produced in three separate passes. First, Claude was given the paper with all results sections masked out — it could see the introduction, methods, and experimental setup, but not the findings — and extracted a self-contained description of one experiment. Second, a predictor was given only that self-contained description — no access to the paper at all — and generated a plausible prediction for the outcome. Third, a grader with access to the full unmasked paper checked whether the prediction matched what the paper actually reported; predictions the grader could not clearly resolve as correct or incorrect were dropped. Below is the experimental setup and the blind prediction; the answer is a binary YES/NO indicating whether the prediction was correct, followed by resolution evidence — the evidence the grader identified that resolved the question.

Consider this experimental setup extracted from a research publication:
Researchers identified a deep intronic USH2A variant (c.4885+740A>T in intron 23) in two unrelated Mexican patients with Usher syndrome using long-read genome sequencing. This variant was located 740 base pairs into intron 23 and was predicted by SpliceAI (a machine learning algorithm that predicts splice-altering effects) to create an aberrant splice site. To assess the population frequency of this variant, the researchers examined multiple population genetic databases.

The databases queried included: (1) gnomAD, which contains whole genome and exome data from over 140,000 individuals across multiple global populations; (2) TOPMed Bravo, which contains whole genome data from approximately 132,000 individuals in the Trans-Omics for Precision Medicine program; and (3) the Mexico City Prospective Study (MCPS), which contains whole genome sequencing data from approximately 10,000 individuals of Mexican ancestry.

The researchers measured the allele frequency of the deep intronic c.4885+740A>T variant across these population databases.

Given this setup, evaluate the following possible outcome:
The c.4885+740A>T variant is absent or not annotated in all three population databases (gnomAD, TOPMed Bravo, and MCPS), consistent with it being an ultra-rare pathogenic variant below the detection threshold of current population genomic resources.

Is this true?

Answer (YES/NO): NO